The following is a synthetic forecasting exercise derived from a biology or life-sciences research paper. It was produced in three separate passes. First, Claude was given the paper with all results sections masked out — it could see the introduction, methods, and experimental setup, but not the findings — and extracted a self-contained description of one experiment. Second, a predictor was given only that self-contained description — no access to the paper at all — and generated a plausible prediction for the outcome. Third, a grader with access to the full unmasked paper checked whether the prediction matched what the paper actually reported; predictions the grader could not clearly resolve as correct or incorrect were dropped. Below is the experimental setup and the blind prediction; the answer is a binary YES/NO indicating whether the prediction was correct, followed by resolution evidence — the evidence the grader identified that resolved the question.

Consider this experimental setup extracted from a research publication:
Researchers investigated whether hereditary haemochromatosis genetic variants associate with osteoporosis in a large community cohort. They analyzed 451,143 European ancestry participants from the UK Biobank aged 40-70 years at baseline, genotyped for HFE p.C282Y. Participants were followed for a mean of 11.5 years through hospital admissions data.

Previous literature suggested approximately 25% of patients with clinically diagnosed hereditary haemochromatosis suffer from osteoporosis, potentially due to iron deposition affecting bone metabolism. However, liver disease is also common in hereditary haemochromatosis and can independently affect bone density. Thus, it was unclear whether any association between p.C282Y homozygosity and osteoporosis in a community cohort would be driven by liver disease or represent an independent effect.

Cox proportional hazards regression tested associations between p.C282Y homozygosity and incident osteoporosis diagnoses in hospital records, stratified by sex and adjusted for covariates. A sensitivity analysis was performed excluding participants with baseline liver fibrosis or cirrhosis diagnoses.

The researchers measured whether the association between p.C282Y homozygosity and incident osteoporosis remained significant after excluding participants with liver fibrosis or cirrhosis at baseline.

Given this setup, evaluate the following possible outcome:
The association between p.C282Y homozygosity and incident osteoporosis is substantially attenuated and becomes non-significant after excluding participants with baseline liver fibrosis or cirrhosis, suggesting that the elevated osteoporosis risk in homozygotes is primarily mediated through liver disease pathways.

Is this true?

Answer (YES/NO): YES